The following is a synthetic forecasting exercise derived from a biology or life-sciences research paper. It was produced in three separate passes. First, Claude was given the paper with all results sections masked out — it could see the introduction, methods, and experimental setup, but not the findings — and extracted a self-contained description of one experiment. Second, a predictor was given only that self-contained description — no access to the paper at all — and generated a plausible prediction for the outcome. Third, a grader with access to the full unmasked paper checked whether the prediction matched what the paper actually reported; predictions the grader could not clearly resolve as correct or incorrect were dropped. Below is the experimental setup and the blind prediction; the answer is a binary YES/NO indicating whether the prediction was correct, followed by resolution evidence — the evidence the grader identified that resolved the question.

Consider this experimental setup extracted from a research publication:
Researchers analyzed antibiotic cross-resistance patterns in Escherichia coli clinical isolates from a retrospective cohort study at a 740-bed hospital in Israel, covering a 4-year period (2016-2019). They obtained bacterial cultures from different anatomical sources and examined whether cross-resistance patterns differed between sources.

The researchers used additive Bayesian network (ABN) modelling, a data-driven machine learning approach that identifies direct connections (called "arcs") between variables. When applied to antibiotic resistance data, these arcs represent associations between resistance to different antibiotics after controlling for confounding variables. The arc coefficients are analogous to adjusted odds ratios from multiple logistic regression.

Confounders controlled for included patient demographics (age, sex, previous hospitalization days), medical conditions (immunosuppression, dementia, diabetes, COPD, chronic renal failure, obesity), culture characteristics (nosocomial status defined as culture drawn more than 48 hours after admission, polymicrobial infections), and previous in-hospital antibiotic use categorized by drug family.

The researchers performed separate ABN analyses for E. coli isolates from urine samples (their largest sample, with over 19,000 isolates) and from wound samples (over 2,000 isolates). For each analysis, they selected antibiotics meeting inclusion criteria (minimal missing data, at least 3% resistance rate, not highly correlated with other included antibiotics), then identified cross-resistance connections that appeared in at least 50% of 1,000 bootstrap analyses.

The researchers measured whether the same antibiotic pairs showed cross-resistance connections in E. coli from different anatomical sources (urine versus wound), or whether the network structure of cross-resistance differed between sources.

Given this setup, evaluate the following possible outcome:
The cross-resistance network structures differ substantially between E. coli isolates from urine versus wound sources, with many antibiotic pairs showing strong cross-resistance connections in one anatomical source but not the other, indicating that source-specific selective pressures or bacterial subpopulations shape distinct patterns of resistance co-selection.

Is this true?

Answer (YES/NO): NO